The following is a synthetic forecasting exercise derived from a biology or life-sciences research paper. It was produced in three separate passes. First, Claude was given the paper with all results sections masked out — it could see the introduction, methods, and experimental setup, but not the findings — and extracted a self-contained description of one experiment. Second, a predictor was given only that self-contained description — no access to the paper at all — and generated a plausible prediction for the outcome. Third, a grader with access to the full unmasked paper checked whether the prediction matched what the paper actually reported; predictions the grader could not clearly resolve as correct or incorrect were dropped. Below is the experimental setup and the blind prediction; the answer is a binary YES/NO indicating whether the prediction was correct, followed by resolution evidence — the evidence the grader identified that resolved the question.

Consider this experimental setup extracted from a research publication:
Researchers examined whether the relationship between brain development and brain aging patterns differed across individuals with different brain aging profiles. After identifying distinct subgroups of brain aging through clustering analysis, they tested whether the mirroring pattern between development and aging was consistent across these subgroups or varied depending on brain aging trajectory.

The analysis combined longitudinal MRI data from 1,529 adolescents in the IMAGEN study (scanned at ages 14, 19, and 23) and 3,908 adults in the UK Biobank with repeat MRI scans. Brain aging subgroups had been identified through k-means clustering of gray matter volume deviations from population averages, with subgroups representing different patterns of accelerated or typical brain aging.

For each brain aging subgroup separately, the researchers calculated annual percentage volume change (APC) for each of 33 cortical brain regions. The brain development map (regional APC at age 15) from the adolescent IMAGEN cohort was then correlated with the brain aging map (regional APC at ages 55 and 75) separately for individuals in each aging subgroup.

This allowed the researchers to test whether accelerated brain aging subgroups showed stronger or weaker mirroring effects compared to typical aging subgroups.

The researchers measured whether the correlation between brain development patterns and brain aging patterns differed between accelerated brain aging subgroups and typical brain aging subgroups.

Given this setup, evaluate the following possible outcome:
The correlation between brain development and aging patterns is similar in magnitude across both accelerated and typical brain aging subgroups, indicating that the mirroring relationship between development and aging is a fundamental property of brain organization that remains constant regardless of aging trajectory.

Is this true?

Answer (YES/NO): NO